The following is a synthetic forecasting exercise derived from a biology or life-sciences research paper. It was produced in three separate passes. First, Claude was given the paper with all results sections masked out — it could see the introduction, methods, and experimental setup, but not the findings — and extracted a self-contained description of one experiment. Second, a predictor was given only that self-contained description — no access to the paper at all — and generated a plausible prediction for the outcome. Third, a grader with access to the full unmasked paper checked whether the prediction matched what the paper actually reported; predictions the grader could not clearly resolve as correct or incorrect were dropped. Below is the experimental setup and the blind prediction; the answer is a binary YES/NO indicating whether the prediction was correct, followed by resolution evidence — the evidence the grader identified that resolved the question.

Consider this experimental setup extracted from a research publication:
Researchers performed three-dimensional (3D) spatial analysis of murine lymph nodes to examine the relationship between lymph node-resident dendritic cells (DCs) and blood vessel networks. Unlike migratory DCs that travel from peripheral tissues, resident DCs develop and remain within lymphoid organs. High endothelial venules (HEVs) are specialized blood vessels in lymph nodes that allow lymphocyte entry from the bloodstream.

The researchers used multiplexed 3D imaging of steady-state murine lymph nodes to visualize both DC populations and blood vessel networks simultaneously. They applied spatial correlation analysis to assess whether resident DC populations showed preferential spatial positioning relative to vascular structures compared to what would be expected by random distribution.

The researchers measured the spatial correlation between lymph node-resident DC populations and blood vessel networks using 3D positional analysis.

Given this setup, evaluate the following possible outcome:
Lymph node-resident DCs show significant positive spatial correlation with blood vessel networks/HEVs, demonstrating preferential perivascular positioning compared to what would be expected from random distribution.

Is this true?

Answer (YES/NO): YES